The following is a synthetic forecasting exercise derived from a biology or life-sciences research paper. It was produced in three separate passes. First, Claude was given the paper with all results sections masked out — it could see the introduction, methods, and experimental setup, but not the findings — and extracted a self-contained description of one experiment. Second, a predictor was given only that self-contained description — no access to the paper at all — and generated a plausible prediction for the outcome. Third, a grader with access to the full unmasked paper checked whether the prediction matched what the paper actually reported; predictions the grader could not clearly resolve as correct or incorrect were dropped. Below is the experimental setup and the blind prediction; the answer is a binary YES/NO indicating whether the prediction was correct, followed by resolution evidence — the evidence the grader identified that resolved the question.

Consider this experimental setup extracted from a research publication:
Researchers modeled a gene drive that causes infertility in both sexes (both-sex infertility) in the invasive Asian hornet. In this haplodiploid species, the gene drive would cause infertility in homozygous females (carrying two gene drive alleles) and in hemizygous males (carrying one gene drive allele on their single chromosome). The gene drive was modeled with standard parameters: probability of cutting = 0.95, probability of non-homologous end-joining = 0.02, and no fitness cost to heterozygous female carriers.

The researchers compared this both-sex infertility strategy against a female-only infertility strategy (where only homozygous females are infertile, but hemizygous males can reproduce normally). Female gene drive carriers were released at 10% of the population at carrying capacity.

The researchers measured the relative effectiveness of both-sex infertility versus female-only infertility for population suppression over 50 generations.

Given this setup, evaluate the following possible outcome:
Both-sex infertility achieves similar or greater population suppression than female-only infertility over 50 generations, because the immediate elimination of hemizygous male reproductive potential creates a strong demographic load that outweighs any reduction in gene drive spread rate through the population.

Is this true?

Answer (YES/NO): NO